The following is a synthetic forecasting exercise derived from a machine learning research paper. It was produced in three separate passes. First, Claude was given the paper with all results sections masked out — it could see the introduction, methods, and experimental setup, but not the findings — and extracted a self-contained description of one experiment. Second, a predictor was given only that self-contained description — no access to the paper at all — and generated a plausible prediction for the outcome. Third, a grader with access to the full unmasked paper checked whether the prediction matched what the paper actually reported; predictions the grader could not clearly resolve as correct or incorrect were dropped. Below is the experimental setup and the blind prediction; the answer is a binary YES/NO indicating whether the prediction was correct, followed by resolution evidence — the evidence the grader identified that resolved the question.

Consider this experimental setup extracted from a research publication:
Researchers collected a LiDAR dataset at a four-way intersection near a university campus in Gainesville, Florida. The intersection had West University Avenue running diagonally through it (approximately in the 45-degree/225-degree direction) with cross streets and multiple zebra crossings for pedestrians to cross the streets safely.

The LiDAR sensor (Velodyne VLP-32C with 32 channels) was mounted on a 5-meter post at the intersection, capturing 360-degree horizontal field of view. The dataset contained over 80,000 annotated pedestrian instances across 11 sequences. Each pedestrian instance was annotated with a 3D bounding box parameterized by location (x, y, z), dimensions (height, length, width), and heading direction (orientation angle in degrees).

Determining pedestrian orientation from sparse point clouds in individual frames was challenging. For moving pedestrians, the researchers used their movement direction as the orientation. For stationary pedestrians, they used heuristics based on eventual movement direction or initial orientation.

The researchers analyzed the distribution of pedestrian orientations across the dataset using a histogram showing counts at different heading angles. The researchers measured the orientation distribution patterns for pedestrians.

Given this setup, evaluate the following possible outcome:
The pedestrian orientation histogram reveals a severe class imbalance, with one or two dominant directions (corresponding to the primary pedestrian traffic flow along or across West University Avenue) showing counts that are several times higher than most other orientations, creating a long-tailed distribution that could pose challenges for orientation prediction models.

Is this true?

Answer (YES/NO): NO